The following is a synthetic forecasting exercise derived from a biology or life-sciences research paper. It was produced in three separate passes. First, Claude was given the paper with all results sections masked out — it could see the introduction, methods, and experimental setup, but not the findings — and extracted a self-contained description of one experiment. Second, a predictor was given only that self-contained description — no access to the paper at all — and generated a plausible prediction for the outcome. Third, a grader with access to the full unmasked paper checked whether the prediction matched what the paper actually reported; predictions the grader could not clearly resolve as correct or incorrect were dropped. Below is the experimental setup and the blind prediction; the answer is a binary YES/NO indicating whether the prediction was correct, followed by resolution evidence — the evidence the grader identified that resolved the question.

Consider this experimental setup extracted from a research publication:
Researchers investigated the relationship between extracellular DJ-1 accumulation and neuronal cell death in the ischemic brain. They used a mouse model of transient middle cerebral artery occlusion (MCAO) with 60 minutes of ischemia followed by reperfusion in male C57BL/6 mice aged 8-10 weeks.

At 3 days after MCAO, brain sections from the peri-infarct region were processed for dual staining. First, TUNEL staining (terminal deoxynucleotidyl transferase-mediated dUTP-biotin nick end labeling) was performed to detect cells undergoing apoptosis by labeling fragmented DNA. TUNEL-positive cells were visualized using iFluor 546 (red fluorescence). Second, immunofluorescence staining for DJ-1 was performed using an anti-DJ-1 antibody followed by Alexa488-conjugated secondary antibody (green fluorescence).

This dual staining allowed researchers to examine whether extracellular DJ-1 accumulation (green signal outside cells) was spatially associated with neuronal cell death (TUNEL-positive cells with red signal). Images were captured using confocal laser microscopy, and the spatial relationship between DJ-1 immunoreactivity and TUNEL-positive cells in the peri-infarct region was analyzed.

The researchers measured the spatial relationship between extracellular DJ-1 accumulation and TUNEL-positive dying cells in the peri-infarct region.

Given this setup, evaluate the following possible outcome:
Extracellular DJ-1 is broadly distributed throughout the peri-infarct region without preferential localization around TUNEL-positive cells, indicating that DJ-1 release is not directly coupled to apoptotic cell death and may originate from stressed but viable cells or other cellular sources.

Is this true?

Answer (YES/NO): NO